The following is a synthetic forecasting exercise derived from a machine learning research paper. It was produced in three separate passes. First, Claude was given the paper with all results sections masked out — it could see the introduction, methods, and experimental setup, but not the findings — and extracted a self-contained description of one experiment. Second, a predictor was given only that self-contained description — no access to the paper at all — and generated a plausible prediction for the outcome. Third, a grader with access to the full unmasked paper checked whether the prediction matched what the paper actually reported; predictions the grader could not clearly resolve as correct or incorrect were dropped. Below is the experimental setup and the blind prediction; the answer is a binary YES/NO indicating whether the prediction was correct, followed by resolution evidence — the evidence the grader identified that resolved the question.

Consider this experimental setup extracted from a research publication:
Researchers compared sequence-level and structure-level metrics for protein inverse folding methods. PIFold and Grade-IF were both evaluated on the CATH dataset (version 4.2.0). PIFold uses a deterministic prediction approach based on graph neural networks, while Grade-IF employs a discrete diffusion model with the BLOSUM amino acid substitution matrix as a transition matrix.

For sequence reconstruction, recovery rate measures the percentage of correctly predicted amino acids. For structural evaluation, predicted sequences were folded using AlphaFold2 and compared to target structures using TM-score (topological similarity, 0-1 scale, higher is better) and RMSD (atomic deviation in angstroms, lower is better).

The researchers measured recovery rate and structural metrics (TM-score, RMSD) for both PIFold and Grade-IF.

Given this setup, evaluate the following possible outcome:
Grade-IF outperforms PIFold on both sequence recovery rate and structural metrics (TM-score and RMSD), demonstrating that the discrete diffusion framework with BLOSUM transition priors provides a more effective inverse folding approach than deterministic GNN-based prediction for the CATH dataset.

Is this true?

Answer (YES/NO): YES